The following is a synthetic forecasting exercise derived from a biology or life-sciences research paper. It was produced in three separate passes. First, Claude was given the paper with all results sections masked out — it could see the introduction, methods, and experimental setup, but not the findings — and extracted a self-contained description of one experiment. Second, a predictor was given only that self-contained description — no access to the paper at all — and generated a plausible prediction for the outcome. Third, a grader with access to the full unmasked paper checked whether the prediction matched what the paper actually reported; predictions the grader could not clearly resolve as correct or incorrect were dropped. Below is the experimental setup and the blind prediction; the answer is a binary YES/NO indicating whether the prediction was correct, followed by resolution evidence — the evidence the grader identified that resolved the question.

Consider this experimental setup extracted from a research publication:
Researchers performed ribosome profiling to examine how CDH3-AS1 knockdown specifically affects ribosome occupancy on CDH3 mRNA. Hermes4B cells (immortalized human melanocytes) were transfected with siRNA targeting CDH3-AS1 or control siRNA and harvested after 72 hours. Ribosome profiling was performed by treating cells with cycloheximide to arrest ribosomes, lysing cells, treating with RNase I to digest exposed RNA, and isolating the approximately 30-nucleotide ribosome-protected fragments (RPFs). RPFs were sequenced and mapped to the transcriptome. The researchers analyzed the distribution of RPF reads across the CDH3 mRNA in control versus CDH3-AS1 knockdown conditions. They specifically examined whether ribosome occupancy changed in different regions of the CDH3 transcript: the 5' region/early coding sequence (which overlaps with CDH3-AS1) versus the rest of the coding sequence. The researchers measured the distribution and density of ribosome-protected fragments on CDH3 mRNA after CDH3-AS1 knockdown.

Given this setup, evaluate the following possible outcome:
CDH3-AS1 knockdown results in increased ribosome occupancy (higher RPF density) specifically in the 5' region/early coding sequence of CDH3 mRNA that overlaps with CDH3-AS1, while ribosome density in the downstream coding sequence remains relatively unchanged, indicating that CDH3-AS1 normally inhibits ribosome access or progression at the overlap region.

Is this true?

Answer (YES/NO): NO